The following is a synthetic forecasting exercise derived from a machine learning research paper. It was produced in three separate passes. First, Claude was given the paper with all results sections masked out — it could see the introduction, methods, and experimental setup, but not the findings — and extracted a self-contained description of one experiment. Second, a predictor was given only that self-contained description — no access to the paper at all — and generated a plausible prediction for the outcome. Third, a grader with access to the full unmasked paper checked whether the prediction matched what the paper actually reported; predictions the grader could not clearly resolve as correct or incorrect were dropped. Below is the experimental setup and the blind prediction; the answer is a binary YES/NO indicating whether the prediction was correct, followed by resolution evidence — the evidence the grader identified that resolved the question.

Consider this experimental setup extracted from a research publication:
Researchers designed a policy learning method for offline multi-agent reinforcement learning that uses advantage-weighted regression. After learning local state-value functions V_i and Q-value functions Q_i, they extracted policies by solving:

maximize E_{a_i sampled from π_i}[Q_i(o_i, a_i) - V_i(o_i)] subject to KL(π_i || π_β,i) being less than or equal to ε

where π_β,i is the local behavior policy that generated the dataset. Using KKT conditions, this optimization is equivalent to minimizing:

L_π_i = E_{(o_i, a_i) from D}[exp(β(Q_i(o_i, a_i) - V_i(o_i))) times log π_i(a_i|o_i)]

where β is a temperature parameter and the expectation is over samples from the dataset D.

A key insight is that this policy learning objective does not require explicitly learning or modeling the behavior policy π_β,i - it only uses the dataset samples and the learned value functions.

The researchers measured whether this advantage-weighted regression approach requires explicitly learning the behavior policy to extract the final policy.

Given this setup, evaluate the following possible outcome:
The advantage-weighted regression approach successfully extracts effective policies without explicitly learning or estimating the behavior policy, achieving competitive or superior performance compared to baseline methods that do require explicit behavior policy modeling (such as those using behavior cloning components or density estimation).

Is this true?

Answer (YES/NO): YES